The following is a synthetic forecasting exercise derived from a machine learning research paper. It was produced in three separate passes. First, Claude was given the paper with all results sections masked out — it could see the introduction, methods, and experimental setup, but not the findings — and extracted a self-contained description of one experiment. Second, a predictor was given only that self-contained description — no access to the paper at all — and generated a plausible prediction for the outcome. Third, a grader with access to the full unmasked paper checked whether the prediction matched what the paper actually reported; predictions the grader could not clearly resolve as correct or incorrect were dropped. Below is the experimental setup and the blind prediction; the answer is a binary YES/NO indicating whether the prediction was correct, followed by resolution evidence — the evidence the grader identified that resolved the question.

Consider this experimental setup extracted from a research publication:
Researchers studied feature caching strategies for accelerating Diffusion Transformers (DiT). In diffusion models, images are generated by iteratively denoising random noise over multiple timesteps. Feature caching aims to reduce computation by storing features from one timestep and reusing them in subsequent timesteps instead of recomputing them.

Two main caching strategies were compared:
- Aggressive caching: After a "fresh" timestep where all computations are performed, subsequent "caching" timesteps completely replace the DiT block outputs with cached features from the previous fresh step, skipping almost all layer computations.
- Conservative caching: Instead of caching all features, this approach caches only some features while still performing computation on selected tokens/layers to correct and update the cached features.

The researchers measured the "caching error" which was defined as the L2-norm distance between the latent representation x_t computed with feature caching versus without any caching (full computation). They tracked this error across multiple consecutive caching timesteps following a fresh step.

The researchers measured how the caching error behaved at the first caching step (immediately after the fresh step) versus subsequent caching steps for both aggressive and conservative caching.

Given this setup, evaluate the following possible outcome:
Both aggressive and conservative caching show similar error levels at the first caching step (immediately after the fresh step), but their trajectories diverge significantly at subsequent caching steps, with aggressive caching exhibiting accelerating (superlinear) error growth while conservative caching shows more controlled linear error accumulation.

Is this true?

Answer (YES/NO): NO